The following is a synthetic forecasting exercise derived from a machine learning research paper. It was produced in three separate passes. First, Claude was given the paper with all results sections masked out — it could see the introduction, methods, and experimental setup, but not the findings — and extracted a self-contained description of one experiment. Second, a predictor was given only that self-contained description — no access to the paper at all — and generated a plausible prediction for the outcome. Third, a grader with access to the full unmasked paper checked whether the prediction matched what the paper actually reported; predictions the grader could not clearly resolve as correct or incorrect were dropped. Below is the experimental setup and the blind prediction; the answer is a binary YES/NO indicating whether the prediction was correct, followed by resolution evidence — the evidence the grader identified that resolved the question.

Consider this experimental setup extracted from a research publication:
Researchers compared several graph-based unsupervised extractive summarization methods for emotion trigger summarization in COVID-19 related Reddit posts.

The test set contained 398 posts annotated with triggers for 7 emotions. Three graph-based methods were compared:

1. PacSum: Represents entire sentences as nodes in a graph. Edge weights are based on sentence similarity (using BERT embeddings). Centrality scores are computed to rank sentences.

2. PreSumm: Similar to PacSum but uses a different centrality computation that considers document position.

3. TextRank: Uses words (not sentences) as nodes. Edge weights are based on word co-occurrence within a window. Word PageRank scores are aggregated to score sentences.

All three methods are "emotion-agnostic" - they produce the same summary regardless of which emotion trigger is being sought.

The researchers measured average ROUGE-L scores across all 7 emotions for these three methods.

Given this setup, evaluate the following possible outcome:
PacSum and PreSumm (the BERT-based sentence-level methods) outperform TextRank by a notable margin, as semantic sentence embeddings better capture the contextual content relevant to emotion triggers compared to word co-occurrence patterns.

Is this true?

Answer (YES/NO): NO